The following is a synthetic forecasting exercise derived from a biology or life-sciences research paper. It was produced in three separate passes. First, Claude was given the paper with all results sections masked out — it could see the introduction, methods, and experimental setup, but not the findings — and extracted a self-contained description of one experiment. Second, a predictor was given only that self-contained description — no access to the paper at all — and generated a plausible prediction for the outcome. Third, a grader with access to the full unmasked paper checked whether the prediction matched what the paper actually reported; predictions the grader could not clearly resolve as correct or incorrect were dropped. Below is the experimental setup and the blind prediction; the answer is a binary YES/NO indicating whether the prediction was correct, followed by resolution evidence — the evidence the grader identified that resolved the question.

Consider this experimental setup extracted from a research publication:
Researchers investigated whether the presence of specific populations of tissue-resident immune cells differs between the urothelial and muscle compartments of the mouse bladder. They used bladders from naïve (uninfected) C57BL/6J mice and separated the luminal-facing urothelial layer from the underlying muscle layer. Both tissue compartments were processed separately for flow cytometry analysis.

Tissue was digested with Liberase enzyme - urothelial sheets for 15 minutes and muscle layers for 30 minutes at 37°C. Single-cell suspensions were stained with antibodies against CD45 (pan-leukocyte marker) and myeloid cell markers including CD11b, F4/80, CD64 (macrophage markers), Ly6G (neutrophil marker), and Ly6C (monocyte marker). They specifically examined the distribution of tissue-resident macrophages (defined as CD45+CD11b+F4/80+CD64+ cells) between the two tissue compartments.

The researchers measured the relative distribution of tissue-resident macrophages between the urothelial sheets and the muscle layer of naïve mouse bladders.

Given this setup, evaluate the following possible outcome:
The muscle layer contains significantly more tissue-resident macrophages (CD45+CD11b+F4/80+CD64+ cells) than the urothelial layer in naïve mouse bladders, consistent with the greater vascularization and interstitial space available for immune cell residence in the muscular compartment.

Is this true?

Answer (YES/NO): NO